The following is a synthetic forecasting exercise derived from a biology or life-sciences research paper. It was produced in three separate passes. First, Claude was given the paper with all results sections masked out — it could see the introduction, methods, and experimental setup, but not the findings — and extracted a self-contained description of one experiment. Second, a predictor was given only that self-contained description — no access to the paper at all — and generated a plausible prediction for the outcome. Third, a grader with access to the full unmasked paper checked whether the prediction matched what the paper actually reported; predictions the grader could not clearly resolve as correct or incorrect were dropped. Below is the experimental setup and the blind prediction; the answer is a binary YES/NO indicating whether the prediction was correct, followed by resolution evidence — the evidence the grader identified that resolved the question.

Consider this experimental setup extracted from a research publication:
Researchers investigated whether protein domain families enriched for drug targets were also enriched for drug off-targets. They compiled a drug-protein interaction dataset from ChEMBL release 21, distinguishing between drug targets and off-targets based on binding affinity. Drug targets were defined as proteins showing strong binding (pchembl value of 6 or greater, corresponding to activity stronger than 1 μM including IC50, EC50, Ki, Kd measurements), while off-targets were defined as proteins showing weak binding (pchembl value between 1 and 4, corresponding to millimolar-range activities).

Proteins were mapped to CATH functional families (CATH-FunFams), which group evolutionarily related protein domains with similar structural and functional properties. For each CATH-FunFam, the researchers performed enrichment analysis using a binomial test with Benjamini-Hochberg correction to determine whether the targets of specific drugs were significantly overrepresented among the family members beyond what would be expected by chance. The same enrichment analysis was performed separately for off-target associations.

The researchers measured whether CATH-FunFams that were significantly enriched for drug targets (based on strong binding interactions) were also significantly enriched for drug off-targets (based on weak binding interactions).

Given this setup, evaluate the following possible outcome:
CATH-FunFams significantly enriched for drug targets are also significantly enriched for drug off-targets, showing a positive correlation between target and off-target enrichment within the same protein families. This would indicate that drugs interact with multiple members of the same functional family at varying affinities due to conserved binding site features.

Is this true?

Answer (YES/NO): NO